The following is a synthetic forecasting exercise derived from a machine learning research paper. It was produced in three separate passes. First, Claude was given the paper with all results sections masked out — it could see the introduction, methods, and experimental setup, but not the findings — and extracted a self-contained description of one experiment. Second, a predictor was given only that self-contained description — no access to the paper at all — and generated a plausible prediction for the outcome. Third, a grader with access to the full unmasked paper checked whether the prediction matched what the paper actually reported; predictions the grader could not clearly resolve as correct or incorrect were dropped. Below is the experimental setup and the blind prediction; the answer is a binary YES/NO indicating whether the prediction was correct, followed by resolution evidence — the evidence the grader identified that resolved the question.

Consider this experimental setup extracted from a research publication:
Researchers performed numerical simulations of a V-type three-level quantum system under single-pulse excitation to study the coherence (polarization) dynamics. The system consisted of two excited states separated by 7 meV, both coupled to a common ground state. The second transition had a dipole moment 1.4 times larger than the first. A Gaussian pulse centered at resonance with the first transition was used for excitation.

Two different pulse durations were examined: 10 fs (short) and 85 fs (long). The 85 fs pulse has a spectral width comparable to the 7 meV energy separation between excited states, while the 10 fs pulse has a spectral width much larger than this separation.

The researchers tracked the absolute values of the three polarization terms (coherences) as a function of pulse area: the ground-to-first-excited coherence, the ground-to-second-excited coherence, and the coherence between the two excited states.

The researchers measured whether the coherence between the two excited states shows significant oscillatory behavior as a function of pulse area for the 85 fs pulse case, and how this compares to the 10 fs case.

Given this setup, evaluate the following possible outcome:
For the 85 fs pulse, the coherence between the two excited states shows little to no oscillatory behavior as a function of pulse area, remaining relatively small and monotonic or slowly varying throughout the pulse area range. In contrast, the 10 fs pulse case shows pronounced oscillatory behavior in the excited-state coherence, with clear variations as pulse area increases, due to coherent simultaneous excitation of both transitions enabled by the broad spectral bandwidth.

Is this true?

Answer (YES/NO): NO